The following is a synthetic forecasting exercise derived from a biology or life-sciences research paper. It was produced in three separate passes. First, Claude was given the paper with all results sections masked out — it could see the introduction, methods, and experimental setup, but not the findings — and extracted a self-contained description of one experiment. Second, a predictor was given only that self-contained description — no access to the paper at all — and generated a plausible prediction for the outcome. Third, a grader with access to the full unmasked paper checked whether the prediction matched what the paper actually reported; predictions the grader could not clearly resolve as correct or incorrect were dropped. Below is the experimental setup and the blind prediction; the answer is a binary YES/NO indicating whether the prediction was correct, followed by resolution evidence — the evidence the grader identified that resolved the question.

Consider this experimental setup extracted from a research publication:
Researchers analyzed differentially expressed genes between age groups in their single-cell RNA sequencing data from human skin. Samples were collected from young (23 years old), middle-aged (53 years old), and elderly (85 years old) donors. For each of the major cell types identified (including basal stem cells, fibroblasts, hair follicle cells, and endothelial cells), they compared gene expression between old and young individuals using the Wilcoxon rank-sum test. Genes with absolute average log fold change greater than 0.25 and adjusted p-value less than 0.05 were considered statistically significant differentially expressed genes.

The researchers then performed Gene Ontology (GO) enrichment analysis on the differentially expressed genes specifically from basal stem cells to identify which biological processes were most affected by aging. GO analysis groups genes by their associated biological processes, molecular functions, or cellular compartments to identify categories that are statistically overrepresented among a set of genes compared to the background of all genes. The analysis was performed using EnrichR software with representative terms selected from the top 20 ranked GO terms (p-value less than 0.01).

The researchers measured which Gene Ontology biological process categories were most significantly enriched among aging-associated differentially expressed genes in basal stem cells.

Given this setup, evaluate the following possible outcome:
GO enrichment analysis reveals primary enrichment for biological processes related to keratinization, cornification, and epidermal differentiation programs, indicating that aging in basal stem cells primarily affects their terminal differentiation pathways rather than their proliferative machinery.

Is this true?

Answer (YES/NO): NO